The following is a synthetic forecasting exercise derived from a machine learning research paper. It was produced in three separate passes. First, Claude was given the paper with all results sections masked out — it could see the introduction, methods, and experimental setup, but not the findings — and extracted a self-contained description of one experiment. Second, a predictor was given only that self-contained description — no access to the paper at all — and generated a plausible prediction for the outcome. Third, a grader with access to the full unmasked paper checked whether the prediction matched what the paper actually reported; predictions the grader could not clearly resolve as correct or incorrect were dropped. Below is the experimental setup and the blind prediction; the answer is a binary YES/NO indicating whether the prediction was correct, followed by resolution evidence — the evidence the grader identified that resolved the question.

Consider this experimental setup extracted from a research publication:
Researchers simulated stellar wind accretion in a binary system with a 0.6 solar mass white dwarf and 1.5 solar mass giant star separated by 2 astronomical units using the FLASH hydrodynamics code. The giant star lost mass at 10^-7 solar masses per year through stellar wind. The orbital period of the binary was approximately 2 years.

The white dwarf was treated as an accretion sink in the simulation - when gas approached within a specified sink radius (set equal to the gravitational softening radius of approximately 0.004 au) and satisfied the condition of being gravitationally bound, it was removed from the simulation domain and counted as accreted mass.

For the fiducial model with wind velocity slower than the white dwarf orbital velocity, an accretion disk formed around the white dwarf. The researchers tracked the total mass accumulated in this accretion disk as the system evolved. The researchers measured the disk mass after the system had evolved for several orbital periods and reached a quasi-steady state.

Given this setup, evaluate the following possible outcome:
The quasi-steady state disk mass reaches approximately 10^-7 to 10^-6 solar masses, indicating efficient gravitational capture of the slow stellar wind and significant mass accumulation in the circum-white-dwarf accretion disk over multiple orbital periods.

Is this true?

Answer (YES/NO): NO